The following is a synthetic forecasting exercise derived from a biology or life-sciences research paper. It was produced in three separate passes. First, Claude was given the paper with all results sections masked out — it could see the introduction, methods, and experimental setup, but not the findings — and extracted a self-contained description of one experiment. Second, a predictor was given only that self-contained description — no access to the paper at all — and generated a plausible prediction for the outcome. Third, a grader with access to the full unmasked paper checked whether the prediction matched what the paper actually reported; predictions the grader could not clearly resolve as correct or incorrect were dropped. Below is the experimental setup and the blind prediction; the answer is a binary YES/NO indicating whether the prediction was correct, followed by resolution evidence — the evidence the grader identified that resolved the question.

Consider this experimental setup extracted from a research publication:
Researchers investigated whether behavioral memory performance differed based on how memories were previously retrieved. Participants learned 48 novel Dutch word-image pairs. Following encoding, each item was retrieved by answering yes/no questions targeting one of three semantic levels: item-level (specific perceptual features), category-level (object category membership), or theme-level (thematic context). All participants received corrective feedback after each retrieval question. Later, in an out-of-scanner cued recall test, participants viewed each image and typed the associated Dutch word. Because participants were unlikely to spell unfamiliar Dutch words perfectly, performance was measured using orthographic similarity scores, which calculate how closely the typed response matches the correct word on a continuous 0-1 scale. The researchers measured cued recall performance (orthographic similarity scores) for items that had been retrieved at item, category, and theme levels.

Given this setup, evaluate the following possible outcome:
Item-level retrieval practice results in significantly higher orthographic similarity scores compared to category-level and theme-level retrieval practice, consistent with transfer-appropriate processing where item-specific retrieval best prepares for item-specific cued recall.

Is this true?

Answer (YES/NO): NO